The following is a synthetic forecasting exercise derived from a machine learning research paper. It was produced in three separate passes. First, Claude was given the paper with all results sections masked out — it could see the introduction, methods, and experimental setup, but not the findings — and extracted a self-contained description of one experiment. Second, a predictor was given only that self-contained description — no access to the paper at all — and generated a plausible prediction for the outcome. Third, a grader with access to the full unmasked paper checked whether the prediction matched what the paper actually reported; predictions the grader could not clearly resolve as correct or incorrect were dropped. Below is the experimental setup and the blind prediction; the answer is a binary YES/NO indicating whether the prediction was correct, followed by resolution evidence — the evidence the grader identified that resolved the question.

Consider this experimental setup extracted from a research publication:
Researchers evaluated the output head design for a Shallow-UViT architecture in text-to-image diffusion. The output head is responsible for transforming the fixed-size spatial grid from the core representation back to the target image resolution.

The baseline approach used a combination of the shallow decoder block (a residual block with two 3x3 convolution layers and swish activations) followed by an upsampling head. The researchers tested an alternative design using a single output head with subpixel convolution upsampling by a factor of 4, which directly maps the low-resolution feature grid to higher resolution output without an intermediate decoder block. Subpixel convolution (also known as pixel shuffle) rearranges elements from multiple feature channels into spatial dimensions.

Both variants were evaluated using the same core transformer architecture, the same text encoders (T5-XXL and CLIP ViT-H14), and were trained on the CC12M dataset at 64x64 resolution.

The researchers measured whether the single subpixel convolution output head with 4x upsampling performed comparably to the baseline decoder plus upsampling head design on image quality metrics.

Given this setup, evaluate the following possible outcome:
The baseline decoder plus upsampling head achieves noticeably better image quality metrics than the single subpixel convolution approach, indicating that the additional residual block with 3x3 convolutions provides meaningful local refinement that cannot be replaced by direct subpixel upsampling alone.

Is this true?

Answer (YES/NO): YES